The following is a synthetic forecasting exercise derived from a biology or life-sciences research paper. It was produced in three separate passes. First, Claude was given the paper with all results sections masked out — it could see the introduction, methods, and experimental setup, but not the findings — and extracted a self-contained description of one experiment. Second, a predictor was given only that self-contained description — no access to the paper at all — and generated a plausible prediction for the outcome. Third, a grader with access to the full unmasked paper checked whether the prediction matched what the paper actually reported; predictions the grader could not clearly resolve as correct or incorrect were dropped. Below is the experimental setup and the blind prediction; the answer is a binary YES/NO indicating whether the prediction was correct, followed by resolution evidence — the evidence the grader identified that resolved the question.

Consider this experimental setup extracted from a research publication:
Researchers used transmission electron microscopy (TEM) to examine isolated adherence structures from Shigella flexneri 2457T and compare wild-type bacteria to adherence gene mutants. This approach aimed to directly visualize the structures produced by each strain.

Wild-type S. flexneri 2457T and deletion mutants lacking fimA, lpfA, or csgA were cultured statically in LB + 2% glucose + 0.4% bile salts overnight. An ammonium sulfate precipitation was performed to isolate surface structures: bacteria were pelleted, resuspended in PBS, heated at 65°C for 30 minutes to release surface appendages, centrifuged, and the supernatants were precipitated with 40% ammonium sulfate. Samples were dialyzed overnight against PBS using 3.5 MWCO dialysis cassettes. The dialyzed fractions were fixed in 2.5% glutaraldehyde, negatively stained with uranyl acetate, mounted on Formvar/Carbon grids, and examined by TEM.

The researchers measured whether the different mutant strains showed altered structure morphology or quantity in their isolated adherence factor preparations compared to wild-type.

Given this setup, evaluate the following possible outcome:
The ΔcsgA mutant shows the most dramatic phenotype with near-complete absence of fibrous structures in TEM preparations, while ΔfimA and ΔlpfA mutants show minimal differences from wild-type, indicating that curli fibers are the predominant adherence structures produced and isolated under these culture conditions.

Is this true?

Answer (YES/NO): NO